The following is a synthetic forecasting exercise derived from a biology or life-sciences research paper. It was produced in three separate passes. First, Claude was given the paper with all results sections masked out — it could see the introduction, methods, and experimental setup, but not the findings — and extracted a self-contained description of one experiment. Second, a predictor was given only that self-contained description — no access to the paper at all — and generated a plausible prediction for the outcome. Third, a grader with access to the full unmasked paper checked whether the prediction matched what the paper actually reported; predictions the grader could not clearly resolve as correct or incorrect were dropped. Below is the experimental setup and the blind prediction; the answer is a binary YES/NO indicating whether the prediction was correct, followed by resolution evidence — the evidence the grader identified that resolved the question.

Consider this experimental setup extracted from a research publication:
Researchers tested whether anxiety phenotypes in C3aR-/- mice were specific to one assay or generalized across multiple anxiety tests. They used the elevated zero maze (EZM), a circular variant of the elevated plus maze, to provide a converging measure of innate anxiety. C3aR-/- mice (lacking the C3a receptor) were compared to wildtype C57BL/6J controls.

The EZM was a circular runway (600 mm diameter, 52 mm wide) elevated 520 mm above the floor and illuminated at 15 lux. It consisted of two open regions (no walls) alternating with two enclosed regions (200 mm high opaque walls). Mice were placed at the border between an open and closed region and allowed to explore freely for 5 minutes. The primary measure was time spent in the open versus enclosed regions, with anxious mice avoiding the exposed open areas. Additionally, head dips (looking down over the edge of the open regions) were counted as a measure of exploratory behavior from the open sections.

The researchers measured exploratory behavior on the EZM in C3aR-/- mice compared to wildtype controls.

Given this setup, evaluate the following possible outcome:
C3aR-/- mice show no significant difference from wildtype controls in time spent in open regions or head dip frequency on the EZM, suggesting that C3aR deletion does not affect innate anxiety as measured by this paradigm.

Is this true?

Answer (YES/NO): NO